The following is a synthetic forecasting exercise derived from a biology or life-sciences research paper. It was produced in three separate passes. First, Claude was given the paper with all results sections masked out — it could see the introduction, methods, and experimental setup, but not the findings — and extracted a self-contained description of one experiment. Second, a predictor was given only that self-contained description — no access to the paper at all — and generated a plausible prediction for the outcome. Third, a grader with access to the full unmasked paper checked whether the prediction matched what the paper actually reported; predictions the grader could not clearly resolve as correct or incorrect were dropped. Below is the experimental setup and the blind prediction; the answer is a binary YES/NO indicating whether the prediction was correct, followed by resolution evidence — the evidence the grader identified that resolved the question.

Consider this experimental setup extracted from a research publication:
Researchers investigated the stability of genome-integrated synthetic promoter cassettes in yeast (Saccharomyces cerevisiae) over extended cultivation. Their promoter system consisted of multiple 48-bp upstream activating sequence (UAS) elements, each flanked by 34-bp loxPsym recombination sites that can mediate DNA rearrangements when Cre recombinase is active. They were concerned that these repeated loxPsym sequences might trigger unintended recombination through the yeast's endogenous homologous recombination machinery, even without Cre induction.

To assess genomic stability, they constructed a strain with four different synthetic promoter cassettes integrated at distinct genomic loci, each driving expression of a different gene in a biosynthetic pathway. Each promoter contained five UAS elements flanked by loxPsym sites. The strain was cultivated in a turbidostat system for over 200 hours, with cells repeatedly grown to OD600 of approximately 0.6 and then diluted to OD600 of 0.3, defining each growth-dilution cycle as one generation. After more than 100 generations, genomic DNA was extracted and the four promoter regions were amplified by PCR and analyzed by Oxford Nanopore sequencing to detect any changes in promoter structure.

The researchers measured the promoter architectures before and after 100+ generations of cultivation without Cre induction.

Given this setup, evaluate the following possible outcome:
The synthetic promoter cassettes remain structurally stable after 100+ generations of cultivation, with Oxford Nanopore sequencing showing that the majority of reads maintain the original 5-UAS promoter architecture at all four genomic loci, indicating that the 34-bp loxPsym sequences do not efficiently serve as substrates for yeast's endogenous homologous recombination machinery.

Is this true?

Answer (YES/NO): YES